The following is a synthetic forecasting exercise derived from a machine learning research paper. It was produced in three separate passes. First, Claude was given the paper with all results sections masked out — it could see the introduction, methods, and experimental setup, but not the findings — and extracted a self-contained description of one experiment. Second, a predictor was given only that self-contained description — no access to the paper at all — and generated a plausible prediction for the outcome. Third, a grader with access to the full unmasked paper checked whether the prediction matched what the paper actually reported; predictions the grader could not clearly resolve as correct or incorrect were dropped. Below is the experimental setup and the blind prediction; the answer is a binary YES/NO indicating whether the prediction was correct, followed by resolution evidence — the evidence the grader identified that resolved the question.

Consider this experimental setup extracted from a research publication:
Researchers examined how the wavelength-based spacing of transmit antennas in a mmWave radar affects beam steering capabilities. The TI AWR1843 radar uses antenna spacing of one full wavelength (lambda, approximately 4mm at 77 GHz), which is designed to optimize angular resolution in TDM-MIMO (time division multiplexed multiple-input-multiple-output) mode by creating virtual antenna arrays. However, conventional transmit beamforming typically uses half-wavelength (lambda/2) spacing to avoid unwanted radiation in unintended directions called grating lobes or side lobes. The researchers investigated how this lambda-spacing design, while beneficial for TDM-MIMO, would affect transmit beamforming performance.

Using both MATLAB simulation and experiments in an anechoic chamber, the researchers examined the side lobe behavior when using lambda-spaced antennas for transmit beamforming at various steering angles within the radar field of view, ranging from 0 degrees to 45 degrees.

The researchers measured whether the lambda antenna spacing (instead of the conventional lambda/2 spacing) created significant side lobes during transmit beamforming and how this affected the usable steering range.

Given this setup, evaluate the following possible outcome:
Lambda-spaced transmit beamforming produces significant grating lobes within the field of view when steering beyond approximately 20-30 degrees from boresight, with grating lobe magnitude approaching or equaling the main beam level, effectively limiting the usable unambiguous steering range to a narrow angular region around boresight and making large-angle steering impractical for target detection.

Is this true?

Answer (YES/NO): YES